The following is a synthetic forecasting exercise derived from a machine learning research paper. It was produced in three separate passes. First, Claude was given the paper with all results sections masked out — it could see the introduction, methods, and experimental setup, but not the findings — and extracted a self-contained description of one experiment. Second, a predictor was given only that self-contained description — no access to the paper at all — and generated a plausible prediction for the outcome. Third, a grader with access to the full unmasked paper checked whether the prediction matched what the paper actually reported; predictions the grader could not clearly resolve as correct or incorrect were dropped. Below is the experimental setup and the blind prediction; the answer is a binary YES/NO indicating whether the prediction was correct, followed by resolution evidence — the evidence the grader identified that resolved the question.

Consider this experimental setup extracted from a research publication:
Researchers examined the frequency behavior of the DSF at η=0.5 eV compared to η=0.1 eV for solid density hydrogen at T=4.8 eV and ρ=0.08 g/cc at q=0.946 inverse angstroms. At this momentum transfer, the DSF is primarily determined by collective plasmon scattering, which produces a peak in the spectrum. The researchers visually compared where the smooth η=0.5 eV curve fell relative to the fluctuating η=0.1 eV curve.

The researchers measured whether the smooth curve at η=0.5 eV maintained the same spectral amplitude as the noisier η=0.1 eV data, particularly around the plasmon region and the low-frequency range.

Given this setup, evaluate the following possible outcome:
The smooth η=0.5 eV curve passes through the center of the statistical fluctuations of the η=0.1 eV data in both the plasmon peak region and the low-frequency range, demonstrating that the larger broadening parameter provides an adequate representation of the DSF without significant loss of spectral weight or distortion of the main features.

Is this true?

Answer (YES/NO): NO